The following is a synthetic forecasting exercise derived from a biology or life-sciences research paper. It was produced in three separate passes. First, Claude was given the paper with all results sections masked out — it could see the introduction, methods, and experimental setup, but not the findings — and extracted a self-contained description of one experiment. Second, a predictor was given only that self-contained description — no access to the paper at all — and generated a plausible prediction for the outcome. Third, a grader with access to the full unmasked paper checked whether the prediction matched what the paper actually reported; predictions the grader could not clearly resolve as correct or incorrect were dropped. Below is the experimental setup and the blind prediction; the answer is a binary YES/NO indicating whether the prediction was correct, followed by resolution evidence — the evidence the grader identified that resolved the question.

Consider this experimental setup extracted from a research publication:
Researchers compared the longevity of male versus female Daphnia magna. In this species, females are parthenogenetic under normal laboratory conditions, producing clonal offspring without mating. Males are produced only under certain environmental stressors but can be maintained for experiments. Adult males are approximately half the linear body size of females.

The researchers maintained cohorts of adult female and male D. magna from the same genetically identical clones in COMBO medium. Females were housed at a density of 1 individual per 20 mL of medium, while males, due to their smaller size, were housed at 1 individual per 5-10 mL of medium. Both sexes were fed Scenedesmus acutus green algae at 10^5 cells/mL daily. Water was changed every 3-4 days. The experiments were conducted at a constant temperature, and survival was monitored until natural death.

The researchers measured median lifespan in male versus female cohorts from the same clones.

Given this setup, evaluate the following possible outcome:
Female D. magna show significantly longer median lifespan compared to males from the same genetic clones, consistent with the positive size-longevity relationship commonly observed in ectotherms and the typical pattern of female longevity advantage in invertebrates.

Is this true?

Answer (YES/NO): NO